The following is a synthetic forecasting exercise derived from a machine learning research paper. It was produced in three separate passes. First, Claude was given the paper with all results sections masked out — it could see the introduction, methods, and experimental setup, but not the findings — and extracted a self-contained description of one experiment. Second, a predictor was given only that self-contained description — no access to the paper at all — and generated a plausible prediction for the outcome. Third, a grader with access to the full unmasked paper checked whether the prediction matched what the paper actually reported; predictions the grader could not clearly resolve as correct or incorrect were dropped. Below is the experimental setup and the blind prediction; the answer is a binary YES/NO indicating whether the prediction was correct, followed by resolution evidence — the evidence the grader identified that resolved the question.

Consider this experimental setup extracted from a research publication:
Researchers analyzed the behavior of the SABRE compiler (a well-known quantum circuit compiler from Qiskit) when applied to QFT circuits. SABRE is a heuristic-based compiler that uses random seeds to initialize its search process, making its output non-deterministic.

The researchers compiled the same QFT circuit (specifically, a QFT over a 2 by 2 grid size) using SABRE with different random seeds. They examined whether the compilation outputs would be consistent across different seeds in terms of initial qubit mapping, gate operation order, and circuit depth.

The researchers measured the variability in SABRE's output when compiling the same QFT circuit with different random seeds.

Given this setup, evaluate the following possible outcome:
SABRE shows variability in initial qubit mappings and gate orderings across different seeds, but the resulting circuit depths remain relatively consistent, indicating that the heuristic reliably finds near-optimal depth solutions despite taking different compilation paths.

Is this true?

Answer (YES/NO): NO